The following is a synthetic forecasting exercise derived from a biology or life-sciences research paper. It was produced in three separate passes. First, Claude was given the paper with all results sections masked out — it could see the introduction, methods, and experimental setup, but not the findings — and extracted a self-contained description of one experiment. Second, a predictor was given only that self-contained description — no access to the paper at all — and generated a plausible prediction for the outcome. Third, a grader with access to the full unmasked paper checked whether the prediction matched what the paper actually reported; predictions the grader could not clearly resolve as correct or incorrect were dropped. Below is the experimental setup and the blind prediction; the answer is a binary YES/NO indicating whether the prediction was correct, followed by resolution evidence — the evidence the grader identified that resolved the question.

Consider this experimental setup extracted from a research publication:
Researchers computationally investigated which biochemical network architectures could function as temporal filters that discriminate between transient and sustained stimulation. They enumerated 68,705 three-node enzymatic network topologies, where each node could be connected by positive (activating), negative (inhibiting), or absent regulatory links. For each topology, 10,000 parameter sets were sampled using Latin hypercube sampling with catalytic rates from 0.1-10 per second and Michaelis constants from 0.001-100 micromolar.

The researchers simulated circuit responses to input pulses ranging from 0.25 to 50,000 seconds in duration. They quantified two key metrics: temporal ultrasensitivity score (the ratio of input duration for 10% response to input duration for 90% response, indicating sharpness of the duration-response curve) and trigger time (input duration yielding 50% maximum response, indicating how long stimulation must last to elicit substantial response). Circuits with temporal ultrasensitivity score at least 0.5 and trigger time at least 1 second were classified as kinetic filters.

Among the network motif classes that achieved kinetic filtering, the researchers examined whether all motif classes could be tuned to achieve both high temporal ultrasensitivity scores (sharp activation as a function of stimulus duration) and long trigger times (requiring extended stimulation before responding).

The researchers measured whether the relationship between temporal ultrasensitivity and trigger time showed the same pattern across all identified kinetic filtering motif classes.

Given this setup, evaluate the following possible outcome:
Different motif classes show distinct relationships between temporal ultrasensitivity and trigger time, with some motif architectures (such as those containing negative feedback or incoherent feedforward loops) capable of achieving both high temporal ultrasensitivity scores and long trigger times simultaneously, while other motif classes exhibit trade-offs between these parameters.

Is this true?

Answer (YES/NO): NO